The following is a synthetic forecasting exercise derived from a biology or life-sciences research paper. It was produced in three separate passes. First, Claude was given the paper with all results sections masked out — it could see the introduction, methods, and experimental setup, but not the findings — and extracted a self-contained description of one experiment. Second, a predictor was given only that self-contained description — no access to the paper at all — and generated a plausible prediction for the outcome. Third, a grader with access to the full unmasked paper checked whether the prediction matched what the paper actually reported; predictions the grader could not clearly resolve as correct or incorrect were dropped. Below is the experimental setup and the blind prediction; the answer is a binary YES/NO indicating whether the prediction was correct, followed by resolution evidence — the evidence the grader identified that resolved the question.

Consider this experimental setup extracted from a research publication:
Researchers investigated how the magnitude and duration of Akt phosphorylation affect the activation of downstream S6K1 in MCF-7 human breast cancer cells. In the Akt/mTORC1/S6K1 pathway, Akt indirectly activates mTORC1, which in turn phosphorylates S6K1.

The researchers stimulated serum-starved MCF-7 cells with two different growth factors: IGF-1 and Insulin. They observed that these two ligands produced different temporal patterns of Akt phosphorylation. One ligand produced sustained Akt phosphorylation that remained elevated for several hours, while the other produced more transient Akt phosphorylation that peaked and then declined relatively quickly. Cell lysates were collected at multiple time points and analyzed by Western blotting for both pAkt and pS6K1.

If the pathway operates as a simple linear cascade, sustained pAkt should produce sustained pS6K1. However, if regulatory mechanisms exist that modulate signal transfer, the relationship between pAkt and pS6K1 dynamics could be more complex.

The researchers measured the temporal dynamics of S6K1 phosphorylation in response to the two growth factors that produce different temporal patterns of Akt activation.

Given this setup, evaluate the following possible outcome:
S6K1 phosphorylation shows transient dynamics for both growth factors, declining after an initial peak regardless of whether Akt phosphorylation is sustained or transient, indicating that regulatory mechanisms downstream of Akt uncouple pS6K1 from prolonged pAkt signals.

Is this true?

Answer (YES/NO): YES